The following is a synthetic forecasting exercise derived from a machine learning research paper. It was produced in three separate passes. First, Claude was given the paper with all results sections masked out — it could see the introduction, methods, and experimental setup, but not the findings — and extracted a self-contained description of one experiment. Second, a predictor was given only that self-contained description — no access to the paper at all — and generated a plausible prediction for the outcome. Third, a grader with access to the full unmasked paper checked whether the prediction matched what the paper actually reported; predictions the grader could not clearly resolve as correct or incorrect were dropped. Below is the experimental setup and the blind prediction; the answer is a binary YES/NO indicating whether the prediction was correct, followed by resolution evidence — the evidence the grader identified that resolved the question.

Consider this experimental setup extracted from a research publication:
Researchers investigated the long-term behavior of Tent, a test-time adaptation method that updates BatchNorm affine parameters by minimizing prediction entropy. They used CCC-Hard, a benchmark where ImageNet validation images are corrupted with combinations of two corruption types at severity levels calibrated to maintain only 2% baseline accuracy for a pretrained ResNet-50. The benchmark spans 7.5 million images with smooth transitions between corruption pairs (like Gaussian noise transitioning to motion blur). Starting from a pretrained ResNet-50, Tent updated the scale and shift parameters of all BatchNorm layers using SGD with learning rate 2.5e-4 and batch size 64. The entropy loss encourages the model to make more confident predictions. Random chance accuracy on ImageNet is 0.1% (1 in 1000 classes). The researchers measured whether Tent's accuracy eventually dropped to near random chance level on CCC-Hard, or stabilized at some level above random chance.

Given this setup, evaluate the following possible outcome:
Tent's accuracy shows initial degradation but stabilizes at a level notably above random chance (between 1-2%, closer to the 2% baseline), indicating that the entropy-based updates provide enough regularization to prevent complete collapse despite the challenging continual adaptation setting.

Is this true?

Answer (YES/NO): NO